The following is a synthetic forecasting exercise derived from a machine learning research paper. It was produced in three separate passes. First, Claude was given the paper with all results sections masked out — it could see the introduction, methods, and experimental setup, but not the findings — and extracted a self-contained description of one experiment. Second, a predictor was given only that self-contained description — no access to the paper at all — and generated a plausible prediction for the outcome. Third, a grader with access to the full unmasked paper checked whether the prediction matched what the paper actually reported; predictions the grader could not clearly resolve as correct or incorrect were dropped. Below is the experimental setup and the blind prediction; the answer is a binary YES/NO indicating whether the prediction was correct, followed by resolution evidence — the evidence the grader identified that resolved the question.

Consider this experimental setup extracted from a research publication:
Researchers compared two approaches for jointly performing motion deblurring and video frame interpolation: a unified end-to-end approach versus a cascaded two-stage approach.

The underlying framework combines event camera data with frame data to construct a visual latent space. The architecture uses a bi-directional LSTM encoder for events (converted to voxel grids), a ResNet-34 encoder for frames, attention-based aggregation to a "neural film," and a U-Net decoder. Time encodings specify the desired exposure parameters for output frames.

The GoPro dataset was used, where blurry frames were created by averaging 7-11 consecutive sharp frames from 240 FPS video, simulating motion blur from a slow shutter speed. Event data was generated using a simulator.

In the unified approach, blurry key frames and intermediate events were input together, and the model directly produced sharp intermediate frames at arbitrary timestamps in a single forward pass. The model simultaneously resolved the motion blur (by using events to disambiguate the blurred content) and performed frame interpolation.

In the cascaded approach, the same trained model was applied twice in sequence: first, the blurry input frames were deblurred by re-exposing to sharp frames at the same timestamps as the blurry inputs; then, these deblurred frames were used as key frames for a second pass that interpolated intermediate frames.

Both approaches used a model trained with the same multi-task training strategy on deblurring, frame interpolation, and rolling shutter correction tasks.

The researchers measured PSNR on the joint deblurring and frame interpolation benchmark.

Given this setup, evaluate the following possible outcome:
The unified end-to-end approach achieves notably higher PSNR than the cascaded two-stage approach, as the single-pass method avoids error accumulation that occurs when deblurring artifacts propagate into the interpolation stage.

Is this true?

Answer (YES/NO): YES